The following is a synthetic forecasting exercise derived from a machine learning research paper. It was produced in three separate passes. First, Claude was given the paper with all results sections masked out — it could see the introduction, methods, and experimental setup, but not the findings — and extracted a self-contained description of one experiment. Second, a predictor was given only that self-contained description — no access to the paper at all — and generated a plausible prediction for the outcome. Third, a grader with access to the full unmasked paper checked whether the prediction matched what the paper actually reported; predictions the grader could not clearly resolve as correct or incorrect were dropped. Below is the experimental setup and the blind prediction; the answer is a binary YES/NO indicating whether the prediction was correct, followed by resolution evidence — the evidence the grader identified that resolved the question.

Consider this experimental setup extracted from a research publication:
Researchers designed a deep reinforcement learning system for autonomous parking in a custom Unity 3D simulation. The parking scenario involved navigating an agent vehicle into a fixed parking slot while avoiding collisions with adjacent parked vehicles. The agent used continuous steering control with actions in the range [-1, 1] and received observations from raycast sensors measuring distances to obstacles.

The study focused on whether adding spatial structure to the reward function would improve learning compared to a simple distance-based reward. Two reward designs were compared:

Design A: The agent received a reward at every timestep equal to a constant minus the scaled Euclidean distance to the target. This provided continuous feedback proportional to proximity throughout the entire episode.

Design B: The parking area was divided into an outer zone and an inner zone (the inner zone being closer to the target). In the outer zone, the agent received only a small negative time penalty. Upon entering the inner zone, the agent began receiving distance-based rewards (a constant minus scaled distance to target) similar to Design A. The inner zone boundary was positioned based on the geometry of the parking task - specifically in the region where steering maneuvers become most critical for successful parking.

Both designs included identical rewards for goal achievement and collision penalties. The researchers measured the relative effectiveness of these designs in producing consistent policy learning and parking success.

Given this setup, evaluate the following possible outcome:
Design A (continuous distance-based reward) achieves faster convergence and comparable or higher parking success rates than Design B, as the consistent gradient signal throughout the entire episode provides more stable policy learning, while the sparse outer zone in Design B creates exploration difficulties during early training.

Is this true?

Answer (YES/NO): NO